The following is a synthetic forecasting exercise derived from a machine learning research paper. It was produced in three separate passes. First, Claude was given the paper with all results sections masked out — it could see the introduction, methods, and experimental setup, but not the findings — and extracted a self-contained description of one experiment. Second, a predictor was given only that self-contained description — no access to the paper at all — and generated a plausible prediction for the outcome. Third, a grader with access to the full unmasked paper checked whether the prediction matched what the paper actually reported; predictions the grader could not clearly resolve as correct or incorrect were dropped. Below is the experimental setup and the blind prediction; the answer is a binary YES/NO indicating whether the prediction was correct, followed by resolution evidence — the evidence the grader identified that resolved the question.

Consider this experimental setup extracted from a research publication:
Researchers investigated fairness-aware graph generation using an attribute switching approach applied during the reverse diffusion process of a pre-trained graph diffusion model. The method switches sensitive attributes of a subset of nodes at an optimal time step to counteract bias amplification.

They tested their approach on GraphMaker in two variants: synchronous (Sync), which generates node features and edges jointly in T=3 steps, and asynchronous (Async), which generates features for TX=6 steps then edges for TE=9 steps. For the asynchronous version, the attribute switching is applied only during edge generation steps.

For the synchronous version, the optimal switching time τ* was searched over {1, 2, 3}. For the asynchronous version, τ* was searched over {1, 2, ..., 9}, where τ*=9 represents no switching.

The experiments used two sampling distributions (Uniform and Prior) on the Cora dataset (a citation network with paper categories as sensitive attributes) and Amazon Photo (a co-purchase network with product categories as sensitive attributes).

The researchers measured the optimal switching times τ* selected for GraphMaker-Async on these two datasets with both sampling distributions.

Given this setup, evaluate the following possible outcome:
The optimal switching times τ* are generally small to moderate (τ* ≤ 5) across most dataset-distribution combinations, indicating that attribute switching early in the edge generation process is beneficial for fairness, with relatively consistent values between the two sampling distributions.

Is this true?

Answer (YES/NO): NO